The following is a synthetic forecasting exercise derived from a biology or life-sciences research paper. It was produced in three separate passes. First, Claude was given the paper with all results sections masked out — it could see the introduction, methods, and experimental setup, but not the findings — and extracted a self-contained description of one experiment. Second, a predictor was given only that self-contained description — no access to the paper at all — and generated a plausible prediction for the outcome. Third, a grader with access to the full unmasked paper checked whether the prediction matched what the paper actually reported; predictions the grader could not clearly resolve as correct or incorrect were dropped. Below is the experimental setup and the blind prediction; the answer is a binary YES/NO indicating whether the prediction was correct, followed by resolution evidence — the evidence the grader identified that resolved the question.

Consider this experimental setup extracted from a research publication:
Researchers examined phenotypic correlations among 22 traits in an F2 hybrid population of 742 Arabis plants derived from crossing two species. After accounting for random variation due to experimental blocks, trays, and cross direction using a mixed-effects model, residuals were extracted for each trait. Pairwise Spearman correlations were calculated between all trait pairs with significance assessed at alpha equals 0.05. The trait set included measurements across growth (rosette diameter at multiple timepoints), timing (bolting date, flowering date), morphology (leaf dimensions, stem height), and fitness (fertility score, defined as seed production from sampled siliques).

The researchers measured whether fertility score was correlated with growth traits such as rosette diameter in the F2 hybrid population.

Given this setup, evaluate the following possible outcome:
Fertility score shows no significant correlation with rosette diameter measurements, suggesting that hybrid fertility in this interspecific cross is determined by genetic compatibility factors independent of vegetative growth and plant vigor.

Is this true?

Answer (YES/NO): YES